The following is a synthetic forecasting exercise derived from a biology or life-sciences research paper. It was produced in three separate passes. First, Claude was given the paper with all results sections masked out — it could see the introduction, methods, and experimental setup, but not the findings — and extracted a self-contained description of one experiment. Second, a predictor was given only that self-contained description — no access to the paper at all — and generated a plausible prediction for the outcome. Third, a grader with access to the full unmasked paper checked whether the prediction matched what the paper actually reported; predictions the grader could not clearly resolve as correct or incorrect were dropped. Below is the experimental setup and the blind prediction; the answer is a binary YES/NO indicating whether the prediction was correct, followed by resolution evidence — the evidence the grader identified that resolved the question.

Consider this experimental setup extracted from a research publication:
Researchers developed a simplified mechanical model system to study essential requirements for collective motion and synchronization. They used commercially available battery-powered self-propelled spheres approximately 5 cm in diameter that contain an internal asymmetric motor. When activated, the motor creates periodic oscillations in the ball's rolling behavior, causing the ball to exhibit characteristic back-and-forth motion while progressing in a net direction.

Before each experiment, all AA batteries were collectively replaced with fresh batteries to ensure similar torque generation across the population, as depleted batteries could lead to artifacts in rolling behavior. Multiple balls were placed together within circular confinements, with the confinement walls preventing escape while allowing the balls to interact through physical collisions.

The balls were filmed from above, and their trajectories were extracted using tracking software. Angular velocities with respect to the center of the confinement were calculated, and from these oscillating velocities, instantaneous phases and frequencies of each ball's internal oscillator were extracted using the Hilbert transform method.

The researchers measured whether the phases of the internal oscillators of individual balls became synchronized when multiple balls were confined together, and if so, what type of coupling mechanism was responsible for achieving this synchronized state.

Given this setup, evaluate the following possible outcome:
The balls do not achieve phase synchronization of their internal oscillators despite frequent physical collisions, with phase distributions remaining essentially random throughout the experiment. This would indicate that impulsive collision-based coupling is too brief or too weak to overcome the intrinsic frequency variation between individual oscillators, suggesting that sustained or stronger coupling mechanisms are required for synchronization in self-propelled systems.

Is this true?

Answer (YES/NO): NO